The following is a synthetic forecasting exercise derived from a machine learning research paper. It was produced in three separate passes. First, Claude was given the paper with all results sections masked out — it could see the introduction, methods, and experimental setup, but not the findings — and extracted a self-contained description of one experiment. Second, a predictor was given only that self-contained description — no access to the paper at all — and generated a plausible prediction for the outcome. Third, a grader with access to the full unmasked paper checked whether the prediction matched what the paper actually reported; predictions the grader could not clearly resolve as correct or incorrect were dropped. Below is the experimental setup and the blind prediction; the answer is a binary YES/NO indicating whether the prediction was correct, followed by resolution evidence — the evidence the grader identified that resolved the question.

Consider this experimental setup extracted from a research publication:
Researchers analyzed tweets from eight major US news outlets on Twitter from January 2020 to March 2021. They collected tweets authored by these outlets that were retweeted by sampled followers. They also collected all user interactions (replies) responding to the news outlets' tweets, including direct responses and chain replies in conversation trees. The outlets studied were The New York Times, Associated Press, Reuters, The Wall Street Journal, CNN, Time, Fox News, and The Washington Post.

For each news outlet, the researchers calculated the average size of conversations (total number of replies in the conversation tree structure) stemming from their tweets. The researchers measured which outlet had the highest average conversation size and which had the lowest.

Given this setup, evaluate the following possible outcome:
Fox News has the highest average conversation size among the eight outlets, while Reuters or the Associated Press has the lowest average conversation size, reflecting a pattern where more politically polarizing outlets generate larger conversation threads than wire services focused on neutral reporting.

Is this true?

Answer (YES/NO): YES